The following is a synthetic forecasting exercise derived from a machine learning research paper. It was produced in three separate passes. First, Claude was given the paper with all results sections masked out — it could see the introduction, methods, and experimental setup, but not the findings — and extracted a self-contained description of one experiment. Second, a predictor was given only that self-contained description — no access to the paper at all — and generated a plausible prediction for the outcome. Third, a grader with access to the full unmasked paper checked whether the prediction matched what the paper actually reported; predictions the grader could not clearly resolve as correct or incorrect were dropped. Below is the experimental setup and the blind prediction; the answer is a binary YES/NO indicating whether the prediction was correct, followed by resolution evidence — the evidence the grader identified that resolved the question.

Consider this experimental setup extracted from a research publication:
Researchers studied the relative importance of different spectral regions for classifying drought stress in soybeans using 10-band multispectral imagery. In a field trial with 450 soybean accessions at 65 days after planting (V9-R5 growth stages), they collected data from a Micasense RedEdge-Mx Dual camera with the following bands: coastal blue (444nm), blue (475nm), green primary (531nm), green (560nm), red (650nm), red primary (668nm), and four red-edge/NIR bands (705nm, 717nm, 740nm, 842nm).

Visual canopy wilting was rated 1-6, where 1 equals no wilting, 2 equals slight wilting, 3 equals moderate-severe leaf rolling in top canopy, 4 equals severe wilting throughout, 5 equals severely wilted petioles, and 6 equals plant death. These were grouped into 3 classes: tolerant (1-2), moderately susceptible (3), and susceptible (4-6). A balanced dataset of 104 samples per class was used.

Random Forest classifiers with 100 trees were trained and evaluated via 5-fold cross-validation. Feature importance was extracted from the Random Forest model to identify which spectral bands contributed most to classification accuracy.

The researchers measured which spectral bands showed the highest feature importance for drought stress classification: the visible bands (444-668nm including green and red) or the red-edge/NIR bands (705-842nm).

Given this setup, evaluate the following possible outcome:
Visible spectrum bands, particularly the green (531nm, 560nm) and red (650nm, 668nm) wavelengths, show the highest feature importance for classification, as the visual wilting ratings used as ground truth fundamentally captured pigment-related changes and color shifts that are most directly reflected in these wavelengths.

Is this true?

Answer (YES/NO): NO